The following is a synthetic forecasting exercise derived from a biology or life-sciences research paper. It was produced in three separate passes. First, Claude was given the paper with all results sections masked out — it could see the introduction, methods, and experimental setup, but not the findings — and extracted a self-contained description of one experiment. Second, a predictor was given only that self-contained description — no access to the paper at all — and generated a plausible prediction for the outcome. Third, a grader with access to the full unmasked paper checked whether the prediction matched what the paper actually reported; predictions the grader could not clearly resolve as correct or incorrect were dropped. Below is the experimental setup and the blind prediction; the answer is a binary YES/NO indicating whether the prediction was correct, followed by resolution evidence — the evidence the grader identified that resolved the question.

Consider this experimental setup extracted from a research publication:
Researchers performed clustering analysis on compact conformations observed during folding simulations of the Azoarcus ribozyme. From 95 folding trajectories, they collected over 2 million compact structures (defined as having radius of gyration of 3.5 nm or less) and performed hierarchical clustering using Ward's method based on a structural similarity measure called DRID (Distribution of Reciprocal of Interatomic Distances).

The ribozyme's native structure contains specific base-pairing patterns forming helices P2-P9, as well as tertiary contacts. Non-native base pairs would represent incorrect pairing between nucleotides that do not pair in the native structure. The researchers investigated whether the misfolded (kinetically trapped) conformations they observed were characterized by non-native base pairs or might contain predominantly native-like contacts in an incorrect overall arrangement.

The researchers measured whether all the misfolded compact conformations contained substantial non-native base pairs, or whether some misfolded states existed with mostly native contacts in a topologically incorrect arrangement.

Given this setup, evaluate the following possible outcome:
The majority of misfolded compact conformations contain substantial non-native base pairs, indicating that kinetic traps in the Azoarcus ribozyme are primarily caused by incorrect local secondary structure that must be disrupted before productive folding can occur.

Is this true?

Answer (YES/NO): NO